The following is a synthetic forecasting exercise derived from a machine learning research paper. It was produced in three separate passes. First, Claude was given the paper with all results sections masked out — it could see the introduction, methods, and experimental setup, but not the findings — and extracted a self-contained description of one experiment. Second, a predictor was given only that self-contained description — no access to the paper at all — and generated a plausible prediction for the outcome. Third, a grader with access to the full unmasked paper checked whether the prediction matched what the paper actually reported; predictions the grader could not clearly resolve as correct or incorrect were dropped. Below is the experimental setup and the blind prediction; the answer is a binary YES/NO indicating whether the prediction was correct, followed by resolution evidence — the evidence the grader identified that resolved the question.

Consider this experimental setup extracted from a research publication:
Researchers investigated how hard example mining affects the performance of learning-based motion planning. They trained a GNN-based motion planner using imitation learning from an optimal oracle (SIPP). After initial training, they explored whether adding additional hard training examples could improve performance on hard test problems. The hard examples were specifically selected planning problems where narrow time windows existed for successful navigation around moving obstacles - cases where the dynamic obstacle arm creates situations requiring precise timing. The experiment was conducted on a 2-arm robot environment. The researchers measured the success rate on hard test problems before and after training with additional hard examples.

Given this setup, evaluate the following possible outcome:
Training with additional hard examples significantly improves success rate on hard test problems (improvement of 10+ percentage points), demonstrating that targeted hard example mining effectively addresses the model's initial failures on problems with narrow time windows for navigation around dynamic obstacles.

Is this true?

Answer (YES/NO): NO